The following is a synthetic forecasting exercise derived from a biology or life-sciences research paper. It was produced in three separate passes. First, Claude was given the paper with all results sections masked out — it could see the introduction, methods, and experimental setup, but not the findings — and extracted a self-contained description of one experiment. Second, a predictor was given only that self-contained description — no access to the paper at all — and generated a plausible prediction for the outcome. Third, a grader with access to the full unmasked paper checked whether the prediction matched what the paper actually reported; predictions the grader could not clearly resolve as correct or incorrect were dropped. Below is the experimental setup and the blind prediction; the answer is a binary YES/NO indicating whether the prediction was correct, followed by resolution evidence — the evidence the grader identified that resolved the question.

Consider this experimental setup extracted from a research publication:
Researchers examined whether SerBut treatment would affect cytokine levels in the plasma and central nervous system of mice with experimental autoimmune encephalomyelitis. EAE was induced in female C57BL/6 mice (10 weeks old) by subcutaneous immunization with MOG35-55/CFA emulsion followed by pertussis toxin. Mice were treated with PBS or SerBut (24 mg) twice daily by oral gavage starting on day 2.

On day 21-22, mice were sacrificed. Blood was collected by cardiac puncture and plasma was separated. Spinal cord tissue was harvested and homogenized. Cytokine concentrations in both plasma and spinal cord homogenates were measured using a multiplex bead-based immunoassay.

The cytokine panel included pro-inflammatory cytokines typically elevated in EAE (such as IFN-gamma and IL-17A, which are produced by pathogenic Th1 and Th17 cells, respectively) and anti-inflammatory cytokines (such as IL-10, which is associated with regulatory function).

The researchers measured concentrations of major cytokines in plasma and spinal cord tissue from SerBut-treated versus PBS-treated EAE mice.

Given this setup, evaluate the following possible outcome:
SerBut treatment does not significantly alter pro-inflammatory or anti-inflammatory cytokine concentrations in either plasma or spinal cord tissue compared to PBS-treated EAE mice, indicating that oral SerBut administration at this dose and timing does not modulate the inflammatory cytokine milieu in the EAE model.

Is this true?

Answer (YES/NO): NO